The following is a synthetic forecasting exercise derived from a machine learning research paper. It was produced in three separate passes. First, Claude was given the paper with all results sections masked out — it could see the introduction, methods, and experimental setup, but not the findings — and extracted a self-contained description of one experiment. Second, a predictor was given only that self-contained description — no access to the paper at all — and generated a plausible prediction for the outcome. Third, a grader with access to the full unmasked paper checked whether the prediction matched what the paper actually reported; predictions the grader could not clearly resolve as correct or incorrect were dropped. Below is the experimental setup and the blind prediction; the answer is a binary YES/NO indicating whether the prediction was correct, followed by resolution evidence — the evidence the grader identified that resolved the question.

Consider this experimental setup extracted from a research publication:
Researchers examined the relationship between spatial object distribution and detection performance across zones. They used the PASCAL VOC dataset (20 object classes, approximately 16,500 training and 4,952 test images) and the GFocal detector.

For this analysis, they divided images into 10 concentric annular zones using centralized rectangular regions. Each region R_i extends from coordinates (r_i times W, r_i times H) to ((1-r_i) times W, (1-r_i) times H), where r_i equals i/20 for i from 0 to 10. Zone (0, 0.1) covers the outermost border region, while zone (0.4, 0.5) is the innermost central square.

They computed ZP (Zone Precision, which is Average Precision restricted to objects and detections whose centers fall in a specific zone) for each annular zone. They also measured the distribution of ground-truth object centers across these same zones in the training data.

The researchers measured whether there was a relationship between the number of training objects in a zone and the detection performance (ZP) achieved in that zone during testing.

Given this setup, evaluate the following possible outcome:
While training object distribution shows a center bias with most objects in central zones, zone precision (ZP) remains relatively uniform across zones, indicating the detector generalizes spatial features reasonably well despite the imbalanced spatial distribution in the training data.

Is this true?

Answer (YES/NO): NO